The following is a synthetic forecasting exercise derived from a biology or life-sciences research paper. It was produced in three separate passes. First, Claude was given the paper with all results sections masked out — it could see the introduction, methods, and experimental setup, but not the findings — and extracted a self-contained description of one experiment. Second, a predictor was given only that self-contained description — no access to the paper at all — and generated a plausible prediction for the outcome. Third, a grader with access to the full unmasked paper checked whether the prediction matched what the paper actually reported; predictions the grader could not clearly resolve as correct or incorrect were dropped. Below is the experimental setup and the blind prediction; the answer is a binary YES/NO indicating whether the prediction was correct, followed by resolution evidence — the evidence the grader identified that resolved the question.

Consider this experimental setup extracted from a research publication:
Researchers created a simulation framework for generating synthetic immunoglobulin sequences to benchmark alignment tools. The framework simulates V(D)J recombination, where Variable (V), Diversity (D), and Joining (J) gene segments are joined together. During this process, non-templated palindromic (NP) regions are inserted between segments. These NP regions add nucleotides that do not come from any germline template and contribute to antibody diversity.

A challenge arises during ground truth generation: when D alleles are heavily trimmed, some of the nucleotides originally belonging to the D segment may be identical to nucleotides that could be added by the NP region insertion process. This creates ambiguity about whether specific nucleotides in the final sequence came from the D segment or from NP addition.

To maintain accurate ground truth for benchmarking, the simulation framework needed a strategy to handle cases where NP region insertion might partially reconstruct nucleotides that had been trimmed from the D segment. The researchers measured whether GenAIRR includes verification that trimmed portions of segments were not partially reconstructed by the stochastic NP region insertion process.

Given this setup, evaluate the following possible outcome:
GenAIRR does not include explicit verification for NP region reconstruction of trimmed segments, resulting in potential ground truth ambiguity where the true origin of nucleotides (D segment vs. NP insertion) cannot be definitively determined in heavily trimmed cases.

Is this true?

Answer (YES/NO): NO